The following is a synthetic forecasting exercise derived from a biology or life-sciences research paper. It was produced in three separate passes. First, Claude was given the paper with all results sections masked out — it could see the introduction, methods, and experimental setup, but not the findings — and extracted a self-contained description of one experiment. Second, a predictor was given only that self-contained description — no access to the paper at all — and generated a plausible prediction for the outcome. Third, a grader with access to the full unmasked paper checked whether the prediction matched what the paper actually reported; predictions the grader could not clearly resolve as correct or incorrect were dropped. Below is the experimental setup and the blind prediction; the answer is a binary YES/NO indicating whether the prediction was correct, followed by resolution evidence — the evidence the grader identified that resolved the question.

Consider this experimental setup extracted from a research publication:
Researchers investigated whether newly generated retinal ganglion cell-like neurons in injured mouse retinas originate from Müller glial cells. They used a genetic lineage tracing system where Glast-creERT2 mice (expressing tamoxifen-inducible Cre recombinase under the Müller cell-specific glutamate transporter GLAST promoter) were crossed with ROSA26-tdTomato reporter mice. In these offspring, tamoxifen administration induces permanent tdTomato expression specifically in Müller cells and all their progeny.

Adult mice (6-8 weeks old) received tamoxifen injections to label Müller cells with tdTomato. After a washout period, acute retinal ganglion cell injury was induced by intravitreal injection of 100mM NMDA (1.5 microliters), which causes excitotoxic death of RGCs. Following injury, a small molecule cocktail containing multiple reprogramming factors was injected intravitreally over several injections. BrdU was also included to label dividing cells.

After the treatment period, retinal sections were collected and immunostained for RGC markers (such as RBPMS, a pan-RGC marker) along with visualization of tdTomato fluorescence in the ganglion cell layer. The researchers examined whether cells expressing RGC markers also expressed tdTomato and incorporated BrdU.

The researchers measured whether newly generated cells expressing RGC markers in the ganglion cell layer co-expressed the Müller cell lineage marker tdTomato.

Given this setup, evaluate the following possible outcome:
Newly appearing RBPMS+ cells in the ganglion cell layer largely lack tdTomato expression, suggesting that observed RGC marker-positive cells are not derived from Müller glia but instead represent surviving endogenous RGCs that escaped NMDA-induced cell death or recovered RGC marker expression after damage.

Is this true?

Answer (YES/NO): NO